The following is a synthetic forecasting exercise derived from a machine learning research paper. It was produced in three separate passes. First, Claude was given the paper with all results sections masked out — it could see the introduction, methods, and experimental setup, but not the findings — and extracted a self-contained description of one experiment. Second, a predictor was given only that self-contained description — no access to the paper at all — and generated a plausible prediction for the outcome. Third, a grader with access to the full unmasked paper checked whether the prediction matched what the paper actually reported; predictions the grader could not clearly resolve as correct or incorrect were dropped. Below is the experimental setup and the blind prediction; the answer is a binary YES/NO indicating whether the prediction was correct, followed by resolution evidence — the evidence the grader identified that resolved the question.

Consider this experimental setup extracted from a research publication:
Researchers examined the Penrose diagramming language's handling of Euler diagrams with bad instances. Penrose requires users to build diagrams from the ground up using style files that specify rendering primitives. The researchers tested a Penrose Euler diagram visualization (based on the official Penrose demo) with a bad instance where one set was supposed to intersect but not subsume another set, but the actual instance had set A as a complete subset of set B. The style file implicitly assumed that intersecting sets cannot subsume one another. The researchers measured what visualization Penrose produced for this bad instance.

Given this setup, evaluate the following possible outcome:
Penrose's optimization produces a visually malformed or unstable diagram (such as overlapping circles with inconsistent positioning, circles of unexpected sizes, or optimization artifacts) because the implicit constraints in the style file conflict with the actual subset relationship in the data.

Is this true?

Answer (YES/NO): NO